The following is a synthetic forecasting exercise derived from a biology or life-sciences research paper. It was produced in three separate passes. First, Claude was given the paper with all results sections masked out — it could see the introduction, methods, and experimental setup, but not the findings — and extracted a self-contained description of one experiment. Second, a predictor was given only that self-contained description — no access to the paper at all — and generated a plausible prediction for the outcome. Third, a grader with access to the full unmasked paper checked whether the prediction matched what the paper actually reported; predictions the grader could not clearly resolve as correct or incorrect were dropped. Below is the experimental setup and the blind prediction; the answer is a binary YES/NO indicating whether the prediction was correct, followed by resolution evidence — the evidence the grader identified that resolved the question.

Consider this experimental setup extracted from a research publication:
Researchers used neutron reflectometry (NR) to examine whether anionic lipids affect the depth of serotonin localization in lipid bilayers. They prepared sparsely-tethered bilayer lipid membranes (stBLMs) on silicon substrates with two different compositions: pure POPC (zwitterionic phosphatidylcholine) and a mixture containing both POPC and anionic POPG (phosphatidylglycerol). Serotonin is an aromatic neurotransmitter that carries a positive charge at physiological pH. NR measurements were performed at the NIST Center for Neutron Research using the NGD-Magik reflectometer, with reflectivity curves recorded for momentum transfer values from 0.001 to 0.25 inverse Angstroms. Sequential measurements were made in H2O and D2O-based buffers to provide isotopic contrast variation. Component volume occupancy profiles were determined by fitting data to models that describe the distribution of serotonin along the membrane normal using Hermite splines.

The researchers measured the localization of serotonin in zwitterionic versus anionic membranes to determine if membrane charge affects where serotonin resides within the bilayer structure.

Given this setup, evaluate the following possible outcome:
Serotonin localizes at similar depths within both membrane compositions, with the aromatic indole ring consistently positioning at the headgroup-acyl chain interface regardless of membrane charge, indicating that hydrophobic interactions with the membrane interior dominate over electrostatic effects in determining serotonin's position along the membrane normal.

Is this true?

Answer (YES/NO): YES